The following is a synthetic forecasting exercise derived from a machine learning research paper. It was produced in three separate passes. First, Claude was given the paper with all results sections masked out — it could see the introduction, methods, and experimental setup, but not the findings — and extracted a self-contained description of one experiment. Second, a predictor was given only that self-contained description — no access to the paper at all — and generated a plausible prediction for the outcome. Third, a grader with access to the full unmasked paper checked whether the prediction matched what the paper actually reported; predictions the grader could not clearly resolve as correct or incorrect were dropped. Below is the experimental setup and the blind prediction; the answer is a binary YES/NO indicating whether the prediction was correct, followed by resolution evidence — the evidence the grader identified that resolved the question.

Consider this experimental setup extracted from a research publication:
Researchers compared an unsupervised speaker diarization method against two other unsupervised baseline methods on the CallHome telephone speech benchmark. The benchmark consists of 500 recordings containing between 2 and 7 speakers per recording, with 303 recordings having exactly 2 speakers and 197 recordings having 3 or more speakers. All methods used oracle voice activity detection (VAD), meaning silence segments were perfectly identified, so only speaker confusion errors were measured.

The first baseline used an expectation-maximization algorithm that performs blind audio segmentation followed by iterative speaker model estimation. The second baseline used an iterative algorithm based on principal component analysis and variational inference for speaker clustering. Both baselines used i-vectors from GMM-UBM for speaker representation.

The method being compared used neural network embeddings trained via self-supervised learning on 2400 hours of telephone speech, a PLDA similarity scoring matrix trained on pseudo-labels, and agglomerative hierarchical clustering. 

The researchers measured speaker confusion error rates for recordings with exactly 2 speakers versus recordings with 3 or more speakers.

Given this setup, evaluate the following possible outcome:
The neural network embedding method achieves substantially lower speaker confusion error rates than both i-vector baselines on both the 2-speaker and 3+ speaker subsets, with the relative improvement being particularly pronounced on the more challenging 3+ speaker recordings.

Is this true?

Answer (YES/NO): NO